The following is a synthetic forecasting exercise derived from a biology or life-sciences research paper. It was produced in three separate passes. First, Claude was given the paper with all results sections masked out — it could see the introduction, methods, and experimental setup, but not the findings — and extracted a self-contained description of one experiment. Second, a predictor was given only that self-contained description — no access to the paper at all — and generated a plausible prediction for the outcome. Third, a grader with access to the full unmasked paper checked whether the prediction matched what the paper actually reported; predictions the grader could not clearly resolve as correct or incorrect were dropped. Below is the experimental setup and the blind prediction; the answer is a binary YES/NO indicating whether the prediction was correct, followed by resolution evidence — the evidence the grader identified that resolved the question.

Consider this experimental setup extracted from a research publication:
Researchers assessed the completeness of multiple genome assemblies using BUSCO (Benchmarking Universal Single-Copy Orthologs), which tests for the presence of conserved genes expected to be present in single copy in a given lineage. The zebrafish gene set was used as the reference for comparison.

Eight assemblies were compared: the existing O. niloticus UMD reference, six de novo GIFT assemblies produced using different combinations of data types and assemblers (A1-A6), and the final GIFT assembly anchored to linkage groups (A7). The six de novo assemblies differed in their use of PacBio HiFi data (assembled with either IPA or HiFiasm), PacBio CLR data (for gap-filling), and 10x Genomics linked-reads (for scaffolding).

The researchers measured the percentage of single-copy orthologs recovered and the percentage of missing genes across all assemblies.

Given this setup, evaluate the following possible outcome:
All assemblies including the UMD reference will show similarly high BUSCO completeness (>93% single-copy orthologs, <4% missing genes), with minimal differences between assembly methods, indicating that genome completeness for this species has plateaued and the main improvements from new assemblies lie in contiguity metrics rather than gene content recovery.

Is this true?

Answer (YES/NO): YES